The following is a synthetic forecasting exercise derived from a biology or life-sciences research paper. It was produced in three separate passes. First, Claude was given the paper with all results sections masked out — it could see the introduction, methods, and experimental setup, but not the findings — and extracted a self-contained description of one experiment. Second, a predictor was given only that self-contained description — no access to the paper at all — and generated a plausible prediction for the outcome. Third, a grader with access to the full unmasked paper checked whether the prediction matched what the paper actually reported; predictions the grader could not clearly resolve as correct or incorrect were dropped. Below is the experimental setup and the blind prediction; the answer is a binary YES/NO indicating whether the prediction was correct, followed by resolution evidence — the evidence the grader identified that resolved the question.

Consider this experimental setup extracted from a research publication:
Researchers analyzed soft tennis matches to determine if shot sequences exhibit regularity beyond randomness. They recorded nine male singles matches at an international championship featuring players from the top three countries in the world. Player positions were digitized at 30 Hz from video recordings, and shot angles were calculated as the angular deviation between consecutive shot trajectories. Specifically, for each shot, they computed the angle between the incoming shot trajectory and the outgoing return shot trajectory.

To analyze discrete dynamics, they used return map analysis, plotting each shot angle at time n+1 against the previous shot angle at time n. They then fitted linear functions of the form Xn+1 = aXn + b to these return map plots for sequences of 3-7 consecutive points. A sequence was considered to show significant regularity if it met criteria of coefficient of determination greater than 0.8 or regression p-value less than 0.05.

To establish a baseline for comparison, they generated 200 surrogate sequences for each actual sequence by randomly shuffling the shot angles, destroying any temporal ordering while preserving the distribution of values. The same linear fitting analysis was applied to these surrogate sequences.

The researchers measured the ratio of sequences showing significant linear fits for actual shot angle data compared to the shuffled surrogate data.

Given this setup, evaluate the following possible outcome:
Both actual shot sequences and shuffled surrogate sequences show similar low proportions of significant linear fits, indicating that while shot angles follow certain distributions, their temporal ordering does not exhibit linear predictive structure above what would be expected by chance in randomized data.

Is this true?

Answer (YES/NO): NO